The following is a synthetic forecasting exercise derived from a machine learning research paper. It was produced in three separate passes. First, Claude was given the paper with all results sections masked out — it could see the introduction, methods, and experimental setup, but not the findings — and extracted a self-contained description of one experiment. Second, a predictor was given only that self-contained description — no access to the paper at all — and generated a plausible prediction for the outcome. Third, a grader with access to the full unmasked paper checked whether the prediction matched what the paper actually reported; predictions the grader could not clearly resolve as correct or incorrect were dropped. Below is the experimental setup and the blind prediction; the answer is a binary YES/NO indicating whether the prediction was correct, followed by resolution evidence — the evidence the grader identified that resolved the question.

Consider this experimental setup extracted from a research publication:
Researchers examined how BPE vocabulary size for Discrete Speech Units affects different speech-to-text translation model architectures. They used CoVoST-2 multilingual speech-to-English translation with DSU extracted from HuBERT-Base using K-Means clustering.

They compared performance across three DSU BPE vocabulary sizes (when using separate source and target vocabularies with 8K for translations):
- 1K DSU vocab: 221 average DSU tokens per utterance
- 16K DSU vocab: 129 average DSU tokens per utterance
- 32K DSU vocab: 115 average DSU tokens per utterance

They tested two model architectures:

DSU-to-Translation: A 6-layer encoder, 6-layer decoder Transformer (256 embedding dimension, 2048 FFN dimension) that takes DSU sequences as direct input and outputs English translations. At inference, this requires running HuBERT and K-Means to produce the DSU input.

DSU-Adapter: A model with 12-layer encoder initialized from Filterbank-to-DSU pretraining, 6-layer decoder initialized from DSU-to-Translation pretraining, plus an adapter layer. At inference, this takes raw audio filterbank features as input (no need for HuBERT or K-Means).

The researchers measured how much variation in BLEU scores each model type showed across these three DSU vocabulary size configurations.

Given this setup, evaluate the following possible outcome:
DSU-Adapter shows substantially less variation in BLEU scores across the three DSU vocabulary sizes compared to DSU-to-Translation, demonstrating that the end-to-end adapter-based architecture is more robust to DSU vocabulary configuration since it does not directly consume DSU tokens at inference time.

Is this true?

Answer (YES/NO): YES